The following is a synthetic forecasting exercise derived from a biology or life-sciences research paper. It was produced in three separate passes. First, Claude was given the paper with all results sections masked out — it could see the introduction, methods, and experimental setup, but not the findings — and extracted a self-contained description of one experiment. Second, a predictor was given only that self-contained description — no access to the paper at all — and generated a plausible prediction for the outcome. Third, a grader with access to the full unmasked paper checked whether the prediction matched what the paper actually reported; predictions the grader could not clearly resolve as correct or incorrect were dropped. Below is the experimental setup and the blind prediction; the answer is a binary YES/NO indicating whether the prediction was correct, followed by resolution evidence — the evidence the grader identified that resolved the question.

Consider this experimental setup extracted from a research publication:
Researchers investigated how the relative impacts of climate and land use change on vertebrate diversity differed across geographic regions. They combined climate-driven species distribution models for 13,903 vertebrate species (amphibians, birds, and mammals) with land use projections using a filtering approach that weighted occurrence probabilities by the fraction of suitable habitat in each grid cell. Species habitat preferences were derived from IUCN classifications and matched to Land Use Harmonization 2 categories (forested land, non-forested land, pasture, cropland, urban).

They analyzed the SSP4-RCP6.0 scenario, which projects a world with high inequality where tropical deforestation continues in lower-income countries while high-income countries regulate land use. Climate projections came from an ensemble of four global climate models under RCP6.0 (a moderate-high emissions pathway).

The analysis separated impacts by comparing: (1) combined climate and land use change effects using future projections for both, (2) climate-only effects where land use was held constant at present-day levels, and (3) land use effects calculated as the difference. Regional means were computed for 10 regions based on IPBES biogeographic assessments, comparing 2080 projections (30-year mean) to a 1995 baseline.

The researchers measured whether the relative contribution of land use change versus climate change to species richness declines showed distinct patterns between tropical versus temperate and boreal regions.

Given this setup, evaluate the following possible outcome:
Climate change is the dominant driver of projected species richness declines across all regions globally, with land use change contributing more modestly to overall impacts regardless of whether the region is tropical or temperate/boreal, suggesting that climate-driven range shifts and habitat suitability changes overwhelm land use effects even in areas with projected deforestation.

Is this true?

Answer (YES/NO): NO